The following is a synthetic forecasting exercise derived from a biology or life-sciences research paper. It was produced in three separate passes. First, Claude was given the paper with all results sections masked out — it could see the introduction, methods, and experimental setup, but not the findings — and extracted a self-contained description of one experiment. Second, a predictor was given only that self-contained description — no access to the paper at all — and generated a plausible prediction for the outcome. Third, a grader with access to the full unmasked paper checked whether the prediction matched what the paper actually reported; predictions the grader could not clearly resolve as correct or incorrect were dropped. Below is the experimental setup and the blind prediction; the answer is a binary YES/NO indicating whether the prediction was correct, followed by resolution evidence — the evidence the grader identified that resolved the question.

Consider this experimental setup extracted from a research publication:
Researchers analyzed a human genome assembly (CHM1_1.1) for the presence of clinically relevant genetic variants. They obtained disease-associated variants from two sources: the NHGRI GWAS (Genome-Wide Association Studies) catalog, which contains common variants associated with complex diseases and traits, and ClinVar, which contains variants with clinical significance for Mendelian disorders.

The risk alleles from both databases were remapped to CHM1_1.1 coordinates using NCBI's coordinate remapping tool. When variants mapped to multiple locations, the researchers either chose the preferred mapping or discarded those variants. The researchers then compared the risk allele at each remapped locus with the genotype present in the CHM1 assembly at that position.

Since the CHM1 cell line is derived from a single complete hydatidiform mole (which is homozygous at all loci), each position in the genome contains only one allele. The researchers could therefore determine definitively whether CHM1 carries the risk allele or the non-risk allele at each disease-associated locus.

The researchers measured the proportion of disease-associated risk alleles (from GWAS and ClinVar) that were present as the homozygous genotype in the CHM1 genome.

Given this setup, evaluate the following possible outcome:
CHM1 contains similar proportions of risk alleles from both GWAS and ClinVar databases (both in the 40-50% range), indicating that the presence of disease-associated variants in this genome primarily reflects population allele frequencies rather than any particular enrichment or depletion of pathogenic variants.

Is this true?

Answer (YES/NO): NO